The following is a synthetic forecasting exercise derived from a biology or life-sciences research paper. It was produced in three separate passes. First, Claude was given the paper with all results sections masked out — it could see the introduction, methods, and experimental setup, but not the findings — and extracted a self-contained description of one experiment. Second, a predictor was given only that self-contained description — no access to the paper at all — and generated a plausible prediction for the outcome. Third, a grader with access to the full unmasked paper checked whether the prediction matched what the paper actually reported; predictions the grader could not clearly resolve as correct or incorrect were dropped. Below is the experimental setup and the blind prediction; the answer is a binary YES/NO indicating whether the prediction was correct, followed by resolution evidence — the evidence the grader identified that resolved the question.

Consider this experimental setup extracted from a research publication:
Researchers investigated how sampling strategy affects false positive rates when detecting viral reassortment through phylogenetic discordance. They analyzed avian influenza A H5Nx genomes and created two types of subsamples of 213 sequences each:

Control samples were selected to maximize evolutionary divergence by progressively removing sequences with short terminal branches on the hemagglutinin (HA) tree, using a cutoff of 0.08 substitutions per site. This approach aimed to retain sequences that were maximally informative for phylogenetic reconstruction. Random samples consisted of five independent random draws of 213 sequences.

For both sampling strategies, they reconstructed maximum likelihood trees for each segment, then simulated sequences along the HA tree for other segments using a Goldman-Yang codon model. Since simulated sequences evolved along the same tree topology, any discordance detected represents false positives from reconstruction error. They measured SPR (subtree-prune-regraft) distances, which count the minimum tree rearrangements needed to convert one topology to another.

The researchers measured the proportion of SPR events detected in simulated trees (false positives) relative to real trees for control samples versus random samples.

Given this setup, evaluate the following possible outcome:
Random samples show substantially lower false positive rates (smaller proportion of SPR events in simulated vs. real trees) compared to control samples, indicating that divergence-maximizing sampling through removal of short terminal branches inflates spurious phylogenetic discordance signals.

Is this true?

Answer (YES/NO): NO